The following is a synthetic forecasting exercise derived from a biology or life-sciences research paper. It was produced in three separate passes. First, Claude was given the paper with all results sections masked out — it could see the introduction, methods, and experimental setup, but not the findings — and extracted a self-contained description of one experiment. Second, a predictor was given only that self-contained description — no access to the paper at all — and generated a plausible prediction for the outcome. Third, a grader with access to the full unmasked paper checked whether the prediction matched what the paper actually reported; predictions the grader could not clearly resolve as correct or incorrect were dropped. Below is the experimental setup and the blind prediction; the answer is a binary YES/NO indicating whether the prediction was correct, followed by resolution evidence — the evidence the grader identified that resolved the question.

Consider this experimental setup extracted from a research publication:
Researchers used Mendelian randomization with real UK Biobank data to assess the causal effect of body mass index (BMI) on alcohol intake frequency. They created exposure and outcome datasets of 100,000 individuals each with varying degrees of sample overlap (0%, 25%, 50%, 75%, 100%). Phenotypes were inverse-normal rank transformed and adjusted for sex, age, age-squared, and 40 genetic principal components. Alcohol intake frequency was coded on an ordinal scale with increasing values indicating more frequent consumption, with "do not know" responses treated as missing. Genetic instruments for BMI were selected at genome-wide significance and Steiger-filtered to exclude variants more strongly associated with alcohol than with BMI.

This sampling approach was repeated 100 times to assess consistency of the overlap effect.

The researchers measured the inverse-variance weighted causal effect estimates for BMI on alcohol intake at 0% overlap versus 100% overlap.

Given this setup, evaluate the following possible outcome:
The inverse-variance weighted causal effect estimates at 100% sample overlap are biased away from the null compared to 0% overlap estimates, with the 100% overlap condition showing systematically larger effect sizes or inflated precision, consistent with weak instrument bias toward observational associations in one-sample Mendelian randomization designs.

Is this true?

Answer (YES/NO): NO